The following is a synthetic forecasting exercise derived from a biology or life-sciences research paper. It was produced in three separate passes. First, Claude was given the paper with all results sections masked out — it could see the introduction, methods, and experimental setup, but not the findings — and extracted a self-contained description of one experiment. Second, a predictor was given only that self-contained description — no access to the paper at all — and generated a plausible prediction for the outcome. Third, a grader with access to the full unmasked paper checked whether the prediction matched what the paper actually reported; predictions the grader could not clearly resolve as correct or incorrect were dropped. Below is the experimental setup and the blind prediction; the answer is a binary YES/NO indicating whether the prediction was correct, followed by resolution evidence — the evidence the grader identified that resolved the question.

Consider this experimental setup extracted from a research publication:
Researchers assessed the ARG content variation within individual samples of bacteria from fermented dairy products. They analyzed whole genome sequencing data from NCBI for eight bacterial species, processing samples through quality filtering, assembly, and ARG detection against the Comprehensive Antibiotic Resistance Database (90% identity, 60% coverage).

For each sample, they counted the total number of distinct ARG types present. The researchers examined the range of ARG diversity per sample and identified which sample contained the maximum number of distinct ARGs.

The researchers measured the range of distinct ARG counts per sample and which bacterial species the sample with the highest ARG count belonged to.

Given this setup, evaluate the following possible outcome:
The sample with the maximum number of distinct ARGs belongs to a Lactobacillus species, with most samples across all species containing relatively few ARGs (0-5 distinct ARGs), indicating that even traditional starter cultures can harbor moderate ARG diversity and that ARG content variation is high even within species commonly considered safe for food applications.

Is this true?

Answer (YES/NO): NO